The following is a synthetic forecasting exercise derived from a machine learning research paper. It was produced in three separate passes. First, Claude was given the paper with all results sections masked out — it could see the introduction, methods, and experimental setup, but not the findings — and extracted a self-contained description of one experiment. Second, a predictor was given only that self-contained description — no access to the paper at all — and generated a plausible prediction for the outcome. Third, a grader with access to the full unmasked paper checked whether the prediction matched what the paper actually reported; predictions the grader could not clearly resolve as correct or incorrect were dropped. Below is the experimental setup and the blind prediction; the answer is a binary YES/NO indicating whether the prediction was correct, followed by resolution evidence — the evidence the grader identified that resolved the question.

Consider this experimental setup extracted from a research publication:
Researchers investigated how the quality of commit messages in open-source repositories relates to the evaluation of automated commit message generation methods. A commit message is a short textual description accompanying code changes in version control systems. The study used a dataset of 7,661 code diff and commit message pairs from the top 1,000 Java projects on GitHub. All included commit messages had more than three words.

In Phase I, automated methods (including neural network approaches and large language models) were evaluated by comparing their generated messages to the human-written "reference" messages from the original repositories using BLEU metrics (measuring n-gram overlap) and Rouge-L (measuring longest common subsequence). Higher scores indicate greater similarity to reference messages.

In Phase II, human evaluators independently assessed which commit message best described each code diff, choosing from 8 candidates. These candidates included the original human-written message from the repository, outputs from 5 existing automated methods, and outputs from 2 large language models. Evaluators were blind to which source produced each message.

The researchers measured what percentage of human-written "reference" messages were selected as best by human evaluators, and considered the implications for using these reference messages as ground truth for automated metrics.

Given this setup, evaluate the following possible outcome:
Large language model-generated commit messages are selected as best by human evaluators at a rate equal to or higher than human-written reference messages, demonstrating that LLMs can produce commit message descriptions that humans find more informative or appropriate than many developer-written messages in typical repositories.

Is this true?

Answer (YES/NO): YES